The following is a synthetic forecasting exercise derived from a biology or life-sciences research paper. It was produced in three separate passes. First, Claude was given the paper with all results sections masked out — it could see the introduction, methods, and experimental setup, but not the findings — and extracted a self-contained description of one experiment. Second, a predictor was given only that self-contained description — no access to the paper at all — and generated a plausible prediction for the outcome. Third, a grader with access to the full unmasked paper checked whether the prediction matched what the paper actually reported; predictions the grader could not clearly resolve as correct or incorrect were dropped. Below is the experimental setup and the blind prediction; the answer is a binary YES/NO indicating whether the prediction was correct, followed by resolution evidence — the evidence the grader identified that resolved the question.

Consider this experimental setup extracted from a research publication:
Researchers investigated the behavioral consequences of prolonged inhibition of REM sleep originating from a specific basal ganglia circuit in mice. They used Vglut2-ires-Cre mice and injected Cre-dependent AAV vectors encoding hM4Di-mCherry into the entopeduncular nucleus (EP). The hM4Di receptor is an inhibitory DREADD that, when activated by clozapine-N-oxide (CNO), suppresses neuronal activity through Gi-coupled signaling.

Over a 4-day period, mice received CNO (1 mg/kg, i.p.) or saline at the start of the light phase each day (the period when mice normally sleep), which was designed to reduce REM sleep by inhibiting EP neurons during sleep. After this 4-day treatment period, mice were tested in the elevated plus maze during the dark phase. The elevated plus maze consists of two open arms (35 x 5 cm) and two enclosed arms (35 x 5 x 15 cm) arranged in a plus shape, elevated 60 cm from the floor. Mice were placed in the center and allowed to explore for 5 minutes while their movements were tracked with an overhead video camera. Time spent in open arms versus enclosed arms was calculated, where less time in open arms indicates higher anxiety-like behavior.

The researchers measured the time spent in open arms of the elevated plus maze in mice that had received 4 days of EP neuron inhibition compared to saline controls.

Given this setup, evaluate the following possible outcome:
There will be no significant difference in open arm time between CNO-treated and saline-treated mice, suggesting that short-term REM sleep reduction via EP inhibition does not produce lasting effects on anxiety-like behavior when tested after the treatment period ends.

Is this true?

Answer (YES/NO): NO